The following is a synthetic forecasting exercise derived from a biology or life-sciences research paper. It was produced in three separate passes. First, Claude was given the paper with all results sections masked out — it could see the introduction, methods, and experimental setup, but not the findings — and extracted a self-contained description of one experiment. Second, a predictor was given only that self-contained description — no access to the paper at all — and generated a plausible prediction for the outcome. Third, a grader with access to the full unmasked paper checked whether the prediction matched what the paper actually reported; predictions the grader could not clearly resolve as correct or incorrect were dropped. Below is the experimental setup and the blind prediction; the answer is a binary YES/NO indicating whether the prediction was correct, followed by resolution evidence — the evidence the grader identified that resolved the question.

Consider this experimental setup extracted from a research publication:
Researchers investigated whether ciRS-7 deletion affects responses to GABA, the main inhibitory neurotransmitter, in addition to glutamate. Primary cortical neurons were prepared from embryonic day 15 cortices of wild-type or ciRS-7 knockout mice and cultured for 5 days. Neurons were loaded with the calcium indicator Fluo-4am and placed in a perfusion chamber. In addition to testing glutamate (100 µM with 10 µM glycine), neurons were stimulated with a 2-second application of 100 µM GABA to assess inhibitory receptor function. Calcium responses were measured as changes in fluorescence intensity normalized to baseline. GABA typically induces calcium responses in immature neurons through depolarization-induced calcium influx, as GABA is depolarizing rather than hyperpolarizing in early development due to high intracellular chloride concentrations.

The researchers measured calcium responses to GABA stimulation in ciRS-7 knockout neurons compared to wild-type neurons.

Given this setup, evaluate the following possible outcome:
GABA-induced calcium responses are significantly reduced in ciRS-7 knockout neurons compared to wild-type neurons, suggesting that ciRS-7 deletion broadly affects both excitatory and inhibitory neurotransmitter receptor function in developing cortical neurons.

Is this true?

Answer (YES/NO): NO